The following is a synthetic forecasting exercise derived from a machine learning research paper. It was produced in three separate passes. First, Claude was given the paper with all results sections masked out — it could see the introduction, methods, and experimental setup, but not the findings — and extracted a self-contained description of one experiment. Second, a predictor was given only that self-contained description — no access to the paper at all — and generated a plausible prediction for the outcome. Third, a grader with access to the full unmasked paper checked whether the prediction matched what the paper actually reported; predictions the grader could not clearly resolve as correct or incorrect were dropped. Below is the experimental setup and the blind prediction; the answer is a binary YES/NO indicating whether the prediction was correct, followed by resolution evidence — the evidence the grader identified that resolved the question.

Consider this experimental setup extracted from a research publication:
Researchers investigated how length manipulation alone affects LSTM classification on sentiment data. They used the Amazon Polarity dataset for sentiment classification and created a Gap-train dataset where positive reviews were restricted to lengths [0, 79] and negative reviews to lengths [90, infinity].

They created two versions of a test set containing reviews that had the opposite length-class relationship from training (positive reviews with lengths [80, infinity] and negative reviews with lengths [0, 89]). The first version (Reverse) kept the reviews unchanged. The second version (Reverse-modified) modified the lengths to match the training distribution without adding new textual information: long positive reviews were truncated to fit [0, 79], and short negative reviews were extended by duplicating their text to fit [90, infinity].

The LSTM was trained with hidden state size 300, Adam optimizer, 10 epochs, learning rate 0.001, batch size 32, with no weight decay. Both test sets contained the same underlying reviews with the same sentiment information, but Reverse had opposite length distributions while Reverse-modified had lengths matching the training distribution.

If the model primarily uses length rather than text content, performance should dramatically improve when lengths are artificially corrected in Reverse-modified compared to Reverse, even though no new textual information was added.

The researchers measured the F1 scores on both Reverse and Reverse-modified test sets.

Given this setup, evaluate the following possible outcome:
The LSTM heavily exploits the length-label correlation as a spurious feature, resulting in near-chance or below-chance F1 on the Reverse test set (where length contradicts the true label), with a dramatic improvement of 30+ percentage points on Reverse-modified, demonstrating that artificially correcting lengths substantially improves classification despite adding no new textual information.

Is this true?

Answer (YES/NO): YES